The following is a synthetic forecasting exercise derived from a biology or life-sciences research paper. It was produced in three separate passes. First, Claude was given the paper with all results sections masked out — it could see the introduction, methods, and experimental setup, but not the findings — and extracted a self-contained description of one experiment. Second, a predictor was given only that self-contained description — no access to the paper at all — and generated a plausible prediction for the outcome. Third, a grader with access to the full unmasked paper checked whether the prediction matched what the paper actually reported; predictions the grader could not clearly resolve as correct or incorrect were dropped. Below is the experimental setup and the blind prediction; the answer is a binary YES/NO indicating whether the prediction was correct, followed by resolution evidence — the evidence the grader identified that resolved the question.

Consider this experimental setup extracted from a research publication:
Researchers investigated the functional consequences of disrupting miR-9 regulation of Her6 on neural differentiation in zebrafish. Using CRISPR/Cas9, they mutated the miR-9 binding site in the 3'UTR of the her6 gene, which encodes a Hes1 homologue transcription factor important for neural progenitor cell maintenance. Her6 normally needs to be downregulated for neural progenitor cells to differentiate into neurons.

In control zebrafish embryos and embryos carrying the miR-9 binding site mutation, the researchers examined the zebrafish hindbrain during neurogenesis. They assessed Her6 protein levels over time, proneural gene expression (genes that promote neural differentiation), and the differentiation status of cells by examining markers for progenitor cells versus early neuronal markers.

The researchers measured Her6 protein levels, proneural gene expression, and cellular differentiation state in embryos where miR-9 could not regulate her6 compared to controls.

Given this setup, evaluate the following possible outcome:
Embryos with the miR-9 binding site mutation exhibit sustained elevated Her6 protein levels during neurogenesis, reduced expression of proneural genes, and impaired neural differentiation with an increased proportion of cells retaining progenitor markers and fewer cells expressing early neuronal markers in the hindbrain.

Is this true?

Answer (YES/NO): YES